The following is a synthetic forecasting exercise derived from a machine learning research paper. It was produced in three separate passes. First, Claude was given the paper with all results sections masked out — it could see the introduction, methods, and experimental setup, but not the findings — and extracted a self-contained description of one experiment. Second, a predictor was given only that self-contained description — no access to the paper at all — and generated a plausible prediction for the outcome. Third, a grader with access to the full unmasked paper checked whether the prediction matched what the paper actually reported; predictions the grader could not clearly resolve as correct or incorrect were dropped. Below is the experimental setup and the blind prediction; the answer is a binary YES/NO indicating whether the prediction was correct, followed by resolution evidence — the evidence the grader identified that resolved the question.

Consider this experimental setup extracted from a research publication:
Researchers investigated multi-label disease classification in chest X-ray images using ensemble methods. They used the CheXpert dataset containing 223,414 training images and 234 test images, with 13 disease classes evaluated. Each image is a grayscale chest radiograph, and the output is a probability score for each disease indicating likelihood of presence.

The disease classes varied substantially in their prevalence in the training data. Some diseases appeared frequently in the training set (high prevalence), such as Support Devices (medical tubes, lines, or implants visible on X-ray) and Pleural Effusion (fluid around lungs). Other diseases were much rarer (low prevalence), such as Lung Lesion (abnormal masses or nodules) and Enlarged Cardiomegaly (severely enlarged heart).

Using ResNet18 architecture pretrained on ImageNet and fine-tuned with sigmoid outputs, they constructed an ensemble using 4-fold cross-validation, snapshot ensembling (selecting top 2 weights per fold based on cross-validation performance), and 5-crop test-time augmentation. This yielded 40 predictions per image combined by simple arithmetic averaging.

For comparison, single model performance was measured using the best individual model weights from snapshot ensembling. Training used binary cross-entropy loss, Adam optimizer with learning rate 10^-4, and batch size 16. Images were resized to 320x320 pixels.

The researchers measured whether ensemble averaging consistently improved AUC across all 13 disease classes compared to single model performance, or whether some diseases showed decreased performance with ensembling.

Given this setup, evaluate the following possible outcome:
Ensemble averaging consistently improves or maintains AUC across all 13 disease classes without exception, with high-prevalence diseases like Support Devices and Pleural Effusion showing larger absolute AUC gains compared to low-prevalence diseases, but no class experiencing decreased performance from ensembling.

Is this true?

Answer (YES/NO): NO